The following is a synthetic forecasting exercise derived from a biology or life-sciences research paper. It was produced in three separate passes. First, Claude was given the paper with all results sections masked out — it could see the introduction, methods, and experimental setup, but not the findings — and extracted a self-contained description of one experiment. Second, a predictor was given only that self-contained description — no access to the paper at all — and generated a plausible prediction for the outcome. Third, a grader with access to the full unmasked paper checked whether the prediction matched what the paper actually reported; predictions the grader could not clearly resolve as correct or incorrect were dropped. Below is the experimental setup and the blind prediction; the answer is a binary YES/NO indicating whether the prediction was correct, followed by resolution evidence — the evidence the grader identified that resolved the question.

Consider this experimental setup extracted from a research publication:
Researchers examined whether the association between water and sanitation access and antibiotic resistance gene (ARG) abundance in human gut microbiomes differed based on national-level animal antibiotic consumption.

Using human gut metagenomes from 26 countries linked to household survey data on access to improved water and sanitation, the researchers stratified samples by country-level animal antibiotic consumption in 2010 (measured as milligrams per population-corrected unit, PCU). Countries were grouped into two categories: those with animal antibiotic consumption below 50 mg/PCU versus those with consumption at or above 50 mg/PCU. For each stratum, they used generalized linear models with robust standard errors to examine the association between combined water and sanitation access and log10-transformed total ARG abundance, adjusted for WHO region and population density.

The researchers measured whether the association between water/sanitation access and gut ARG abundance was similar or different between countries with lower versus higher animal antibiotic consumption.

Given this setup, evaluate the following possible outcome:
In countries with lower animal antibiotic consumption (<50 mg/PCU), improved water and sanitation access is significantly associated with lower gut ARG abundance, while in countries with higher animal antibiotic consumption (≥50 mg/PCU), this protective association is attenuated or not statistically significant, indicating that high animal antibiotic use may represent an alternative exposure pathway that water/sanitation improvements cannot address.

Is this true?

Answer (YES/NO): NO